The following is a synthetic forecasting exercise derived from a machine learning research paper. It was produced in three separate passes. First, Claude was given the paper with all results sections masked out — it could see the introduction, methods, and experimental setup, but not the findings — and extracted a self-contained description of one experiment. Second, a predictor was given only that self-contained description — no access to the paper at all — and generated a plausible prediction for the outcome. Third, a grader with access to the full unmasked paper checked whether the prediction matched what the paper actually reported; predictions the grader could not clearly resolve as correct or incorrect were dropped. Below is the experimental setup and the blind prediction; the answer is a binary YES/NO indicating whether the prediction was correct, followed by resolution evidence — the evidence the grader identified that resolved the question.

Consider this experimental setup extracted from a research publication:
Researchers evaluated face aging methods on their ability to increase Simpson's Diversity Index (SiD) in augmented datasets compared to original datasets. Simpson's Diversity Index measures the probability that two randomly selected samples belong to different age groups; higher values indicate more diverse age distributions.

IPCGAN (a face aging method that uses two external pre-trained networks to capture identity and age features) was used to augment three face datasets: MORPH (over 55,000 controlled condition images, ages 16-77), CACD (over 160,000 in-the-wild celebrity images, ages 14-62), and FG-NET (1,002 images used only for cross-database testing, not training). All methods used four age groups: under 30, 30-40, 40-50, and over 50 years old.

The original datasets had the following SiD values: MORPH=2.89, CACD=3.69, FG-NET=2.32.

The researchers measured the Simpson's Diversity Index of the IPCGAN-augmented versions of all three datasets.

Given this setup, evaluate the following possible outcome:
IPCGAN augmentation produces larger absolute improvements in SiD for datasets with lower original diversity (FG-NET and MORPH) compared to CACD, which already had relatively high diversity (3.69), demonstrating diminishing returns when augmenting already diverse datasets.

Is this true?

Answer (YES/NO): YES